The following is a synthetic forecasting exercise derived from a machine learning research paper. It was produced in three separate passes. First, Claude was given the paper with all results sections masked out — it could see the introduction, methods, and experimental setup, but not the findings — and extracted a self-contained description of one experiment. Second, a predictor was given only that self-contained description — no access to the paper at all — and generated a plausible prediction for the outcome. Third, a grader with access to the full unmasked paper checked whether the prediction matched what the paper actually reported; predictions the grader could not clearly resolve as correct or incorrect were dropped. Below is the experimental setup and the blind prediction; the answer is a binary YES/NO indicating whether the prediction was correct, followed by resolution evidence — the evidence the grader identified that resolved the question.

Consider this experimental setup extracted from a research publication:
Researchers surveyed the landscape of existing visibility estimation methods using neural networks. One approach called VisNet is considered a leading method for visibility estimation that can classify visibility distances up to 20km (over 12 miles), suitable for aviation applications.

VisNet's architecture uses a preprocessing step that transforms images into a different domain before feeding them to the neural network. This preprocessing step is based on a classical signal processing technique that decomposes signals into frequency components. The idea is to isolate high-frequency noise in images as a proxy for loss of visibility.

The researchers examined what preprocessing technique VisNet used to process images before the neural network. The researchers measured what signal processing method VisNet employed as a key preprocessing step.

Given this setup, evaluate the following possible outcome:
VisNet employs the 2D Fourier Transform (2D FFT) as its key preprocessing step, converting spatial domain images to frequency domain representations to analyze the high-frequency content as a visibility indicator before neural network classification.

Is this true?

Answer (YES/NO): YES